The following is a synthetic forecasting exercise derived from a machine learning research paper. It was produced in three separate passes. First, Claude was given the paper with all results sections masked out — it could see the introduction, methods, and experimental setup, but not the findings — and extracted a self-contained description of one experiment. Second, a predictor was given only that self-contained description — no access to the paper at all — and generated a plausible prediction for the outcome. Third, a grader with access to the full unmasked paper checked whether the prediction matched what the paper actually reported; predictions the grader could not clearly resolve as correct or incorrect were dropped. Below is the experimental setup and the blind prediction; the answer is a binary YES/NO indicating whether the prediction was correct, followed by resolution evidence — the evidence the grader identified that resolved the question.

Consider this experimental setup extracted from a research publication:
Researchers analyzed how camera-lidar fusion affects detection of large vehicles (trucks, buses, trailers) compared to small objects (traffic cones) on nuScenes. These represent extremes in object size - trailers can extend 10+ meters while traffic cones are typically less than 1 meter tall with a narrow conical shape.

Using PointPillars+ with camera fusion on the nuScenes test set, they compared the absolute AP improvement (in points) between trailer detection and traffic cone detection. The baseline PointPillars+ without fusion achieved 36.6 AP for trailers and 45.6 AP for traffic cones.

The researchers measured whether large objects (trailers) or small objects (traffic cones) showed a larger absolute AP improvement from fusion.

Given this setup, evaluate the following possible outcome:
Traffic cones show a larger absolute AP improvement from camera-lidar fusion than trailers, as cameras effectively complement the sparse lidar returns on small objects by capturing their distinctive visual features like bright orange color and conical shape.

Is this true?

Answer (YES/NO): YES